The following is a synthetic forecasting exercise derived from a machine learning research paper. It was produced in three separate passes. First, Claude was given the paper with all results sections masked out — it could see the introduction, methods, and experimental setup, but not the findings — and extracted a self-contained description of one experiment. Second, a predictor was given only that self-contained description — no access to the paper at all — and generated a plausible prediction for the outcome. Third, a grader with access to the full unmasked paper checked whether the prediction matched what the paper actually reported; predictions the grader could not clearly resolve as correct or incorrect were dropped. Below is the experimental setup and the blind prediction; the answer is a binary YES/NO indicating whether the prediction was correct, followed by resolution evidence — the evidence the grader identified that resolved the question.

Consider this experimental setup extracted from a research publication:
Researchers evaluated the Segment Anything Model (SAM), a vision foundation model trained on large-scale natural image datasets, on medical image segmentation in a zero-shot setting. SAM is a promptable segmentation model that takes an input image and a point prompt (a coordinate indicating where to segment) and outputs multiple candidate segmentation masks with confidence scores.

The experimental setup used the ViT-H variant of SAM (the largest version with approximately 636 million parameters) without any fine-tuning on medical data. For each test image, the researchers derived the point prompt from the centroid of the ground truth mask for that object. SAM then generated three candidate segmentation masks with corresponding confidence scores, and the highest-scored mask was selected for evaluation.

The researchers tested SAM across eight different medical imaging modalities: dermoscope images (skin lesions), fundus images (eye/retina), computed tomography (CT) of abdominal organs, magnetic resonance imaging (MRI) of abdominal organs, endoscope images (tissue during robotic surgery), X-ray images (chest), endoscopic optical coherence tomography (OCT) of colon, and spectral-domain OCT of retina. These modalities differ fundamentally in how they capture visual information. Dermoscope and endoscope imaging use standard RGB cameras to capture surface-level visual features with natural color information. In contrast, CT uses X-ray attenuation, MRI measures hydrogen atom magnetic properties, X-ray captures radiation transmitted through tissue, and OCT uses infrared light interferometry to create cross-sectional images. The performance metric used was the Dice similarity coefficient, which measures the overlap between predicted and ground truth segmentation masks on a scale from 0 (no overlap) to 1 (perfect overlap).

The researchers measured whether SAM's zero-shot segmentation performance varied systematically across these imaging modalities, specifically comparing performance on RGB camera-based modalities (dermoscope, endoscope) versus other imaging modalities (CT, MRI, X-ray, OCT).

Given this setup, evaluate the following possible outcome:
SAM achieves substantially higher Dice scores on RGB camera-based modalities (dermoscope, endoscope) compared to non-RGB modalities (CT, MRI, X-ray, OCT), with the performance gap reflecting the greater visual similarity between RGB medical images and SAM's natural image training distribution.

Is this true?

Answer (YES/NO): NO